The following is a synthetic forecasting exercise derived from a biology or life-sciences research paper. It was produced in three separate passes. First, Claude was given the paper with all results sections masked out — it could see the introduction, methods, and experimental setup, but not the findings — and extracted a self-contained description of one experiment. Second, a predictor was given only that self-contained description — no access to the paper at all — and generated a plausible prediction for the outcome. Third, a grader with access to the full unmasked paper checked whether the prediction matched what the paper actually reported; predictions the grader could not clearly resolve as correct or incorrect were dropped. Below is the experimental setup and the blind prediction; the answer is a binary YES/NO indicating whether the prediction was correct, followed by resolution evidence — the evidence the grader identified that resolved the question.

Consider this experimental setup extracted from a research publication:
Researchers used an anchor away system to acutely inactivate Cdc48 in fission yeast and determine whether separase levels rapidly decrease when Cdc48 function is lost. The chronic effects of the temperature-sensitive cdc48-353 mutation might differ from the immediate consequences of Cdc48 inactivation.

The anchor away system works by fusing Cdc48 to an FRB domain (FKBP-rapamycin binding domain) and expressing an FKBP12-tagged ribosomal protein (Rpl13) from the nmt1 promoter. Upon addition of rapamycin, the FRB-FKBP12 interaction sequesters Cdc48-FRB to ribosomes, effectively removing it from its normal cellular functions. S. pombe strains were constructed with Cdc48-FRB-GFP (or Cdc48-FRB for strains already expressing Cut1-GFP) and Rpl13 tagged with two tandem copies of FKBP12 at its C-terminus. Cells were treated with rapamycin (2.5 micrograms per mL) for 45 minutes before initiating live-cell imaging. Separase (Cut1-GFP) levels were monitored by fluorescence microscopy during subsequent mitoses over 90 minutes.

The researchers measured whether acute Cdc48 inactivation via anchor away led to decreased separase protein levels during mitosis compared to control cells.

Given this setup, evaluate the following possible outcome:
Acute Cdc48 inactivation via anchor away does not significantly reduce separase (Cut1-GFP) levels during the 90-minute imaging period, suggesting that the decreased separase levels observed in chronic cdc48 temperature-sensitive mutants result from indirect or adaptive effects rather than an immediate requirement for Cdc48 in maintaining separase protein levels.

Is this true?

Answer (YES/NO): YES